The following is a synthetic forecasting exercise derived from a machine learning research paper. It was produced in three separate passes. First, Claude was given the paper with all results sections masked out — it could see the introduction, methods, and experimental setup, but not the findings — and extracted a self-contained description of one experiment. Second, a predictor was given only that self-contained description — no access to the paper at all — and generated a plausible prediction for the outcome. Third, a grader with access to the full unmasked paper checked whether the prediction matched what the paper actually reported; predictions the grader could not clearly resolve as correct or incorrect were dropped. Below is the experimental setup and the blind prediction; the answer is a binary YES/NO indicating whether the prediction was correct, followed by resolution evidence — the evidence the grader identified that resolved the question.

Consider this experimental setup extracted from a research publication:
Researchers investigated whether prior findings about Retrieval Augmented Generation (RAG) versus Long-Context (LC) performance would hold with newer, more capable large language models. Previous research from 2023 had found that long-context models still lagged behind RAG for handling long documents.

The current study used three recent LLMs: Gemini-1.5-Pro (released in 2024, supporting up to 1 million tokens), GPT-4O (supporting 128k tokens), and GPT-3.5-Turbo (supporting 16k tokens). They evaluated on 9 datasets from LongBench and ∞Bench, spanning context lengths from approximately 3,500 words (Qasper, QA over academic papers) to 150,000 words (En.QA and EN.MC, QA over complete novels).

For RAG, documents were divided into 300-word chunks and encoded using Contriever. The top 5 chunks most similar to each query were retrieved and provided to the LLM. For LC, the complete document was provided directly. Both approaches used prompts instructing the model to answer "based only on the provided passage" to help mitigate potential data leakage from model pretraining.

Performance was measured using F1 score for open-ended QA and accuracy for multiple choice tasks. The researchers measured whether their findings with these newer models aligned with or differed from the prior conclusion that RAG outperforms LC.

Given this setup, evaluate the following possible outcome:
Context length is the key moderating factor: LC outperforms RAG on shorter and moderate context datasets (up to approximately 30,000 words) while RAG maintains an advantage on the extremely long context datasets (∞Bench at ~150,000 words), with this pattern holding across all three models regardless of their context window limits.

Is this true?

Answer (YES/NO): NO